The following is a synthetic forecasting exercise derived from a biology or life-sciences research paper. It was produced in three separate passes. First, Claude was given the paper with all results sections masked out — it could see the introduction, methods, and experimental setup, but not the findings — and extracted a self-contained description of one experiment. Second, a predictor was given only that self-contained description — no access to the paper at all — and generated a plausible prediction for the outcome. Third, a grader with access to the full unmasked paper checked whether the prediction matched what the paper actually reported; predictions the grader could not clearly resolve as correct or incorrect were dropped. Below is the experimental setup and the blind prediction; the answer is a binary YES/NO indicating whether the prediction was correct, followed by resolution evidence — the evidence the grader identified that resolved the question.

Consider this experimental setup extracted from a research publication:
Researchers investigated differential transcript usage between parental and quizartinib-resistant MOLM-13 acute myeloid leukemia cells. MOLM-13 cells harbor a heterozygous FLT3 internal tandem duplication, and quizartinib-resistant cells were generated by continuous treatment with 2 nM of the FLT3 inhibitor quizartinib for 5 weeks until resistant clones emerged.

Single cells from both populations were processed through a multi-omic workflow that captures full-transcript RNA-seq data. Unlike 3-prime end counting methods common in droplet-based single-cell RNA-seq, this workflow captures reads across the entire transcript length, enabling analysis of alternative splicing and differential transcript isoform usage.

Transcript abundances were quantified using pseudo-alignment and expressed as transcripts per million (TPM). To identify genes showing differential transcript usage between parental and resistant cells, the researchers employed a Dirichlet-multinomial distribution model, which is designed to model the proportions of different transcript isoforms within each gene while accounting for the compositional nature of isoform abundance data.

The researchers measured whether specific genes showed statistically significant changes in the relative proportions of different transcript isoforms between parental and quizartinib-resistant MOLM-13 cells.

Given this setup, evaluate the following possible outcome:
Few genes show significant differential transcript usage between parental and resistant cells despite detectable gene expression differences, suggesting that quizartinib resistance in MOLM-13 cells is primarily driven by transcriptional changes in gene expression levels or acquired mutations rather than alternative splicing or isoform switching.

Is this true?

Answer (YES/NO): NO